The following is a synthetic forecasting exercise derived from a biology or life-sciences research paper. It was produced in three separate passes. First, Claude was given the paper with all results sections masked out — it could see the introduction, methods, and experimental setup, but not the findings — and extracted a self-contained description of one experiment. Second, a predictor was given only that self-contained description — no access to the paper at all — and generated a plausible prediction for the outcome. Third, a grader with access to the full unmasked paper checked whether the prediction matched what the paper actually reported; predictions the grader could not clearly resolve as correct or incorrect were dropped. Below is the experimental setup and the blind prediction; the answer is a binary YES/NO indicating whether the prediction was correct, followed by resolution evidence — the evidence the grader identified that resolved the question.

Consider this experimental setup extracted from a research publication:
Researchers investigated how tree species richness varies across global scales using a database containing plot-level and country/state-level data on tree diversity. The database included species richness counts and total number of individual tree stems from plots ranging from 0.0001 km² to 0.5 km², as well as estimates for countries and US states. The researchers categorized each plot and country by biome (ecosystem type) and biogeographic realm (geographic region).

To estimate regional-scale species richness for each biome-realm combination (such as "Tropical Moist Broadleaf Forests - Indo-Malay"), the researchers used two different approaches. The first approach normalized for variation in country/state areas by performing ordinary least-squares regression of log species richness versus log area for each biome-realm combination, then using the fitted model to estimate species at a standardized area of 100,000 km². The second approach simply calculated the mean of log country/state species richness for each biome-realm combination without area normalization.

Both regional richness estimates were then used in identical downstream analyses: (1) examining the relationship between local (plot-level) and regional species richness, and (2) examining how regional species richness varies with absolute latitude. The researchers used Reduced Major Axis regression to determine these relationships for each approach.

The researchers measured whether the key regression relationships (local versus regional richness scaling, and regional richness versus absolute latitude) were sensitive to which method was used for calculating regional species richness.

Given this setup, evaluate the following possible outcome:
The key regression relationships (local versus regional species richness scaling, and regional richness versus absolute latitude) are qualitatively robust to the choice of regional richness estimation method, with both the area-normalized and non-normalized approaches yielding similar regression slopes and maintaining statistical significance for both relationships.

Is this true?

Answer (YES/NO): YES